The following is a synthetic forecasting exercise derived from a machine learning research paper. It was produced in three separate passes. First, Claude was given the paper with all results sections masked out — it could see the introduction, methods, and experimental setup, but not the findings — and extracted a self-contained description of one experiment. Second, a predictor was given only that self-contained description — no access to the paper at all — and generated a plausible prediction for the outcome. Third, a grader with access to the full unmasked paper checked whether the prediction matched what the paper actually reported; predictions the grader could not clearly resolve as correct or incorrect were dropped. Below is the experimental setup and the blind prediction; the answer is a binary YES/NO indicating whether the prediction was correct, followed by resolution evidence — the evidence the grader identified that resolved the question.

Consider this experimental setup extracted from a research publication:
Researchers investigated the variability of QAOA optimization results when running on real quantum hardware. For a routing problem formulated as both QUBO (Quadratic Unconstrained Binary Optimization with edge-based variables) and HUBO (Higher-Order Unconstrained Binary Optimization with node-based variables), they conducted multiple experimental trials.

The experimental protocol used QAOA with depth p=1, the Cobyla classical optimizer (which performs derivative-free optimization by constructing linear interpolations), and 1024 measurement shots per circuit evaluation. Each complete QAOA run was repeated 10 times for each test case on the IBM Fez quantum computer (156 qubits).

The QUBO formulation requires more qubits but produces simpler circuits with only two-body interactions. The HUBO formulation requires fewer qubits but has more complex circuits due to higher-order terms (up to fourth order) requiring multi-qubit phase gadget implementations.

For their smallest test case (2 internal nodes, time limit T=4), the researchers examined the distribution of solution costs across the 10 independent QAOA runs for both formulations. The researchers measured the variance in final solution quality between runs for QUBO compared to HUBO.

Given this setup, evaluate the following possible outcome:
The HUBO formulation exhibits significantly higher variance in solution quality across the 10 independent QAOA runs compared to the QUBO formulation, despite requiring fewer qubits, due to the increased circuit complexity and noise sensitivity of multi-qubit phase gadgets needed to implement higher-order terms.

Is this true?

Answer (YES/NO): NO